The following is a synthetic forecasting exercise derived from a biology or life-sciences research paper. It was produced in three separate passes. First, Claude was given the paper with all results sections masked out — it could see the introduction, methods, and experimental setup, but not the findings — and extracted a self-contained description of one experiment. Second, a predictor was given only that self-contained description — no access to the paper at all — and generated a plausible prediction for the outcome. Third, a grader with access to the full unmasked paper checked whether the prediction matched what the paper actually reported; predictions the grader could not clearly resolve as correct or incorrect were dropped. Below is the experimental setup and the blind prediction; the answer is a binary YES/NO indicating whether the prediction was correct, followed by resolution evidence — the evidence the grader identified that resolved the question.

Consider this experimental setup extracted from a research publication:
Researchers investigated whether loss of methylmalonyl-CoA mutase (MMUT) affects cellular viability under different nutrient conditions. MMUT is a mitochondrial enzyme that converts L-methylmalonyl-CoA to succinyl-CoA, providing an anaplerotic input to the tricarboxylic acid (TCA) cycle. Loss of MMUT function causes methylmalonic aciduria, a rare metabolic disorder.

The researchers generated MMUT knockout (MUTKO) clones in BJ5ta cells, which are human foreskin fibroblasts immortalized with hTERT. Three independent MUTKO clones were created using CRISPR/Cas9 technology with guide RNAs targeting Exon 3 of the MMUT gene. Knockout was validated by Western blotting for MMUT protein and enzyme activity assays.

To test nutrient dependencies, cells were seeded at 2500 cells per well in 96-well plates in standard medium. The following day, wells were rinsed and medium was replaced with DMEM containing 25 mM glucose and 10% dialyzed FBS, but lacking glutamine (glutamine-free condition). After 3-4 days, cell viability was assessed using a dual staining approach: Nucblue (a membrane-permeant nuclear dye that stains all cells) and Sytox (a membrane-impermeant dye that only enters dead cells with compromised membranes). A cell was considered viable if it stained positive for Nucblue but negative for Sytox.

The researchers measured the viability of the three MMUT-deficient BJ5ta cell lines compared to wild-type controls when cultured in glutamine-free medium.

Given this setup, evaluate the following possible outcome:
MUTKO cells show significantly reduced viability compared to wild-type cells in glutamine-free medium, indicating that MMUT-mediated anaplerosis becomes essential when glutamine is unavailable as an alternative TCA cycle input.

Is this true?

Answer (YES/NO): NO